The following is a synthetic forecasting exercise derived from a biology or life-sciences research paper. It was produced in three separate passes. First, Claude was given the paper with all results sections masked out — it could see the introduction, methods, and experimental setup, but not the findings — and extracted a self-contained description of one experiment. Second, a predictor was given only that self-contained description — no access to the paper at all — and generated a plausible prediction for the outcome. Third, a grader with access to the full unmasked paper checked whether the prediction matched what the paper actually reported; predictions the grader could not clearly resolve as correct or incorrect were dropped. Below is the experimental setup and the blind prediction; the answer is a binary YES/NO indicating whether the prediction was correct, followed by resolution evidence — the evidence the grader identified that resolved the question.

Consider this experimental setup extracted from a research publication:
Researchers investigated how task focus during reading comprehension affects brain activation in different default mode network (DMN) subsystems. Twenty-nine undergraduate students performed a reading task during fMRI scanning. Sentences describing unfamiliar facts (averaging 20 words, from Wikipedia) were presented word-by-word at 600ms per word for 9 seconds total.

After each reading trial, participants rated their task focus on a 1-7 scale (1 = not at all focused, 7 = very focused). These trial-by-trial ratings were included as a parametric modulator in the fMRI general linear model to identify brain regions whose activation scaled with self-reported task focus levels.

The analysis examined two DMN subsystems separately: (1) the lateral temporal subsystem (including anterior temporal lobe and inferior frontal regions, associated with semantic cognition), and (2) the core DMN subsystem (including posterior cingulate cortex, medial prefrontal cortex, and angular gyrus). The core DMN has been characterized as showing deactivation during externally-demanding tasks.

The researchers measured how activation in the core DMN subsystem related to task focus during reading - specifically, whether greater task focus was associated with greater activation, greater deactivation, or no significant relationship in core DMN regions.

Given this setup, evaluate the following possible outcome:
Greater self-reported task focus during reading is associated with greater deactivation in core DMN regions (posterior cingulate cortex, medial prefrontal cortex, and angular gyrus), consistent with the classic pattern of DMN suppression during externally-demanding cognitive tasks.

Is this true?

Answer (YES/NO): YES